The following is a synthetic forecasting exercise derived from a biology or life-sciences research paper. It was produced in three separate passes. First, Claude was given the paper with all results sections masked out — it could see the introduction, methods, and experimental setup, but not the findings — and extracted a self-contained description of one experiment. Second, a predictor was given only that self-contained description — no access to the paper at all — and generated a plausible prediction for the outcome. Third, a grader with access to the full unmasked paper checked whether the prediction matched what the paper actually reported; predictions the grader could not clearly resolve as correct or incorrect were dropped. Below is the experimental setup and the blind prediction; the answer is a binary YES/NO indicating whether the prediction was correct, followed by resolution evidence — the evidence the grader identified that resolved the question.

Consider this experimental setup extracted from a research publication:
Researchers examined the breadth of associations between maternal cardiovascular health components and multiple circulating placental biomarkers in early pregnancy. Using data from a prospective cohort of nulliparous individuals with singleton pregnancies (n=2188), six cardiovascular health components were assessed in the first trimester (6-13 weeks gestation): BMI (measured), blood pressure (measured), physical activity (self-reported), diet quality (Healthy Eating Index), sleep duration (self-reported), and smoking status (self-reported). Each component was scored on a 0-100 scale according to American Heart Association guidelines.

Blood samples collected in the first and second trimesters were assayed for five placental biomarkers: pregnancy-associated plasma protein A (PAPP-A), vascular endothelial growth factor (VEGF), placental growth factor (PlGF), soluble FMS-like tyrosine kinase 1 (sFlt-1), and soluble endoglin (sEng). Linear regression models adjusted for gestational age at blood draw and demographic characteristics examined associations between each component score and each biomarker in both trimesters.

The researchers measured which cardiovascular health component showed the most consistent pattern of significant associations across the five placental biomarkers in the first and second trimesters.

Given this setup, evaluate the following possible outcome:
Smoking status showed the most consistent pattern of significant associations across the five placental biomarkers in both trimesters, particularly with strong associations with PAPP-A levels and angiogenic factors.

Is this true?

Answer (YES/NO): NO